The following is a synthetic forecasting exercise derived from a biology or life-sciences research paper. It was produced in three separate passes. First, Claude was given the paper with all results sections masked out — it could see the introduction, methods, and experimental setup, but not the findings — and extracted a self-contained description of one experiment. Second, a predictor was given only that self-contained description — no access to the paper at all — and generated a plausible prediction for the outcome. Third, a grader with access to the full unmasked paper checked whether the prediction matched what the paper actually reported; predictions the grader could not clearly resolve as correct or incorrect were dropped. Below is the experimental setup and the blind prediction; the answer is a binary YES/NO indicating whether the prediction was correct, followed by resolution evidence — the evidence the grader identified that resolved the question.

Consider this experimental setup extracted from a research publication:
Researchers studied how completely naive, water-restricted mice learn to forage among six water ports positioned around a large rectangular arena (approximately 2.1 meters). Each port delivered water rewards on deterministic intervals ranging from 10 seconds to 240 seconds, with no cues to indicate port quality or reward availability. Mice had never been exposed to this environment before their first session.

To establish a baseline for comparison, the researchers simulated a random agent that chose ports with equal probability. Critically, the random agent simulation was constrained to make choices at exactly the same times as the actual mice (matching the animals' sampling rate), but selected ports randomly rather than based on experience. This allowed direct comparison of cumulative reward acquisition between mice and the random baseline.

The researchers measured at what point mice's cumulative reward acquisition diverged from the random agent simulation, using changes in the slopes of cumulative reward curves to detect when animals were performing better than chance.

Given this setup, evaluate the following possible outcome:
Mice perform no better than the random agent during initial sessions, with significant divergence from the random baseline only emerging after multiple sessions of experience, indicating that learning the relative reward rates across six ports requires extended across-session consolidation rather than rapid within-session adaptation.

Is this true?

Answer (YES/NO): NO